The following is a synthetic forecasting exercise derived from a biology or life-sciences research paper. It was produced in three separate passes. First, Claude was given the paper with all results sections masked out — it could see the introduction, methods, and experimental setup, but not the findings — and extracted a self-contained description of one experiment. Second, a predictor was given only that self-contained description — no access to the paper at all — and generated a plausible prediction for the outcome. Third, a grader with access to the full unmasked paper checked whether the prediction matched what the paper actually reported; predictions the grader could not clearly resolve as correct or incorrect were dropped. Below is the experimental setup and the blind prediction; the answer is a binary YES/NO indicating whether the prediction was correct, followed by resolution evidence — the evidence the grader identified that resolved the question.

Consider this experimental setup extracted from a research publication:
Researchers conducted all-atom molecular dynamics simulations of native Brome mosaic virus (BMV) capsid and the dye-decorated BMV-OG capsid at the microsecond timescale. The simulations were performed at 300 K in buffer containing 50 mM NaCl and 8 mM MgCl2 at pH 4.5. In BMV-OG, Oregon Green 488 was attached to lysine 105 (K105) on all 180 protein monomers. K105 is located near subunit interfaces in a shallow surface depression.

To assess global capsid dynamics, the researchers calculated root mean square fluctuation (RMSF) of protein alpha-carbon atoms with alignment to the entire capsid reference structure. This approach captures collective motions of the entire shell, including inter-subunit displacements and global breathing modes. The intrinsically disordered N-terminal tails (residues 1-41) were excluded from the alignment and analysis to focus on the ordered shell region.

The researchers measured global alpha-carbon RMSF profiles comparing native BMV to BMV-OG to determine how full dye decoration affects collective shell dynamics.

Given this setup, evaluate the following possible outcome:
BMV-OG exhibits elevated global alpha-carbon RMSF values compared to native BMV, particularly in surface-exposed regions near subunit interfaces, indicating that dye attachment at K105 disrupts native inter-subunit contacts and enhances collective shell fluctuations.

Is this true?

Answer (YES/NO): YES